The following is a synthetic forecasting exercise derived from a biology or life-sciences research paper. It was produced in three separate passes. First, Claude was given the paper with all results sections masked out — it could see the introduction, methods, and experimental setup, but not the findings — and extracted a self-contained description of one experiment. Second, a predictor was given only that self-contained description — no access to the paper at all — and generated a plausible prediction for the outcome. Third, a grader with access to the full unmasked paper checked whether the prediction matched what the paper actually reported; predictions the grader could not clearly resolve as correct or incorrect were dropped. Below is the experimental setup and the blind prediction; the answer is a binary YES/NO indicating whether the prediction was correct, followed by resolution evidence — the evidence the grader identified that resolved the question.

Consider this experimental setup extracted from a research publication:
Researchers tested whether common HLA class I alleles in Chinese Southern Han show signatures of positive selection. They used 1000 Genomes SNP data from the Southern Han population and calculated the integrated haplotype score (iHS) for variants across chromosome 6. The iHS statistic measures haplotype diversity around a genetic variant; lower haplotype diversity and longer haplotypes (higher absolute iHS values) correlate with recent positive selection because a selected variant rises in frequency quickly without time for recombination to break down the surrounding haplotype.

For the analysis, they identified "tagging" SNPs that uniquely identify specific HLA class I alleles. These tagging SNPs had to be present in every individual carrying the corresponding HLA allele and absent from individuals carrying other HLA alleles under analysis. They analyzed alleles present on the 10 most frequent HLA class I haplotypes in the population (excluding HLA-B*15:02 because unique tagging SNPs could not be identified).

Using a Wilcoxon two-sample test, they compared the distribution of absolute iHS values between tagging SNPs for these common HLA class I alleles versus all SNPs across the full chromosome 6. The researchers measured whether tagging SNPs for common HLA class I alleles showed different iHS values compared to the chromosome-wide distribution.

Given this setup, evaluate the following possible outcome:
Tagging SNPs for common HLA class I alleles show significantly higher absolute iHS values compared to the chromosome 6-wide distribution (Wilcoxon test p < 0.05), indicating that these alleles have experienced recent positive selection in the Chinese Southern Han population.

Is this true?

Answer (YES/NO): YES